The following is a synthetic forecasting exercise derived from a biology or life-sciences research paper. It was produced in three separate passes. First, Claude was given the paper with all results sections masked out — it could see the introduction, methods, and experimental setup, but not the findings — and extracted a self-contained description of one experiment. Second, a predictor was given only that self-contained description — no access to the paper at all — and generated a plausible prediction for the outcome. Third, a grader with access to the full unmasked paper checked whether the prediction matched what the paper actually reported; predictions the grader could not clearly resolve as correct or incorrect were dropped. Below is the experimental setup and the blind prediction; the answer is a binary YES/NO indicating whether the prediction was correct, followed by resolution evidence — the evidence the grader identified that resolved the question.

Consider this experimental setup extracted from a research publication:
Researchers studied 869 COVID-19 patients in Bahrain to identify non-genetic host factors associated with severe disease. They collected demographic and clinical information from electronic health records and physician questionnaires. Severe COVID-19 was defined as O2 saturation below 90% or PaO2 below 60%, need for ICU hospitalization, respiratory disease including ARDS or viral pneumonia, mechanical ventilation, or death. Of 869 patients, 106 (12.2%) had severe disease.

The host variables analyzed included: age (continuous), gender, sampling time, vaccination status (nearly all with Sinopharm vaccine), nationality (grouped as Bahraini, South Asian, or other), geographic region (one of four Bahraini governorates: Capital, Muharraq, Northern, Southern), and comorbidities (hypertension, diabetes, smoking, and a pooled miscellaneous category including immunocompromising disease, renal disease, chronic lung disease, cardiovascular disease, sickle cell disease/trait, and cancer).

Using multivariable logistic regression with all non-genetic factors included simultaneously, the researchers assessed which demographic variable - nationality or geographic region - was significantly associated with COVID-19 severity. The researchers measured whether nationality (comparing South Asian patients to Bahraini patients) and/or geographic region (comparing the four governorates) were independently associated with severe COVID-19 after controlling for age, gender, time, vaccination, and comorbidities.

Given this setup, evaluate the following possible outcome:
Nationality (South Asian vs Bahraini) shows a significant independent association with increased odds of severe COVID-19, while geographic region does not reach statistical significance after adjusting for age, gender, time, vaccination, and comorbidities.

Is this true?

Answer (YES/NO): NO